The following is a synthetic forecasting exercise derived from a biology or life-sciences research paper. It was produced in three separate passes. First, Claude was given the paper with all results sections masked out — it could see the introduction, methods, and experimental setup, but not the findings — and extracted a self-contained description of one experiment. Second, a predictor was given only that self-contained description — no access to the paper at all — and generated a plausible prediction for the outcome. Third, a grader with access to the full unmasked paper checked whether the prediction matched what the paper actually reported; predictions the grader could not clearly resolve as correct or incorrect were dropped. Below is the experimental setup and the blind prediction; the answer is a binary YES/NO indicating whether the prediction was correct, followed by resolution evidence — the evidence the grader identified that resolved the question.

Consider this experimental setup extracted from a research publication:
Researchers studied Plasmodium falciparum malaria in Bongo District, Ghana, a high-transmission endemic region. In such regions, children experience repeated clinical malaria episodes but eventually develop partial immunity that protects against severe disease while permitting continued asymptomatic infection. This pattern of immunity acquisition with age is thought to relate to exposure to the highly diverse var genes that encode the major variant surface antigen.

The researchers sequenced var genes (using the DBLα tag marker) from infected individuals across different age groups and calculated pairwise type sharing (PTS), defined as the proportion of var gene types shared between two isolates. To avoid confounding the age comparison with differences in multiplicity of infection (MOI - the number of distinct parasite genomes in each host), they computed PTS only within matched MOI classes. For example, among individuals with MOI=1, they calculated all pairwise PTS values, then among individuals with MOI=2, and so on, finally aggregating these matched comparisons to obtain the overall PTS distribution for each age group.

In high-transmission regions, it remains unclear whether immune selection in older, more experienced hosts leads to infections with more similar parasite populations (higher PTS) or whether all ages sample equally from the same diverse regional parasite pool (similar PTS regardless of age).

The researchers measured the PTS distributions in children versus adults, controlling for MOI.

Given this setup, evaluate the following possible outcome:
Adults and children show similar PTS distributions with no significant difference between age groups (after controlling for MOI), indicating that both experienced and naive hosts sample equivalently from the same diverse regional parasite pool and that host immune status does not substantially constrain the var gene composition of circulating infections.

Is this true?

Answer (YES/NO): NO